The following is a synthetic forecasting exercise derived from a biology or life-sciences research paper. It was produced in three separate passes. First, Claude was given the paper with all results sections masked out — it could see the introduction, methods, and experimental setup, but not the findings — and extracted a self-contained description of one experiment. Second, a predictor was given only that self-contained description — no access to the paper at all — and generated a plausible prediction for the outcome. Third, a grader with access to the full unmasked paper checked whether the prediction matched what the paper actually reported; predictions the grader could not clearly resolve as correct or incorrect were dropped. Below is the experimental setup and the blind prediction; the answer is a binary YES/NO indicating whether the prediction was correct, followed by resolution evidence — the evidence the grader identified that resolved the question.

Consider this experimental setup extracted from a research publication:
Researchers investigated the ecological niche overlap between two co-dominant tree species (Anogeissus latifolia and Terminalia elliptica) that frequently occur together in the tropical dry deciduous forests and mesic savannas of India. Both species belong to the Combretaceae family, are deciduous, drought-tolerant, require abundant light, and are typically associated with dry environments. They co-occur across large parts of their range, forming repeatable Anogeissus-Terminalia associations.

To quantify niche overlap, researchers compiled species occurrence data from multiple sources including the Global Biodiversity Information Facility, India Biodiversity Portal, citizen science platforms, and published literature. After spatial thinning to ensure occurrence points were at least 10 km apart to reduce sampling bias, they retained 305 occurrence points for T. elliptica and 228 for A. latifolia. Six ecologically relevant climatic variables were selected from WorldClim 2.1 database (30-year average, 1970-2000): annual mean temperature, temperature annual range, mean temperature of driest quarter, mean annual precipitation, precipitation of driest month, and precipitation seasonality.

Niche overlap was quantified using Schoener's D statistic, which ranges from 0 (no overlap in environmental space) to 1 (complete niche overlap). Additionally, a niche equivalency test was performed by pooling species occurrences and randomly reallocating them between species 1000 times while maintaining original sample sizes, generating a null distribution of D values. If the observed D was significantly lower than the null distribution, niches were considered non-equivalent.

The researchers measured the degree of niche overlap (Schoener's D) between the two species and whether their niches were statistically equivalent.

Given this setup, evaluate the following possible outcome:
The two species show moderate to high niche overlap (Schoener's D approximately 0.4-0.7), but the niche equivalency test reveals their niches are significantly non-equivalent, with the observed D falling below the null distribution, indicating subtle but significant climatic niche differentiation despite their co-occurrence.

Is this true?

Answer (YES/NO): NO